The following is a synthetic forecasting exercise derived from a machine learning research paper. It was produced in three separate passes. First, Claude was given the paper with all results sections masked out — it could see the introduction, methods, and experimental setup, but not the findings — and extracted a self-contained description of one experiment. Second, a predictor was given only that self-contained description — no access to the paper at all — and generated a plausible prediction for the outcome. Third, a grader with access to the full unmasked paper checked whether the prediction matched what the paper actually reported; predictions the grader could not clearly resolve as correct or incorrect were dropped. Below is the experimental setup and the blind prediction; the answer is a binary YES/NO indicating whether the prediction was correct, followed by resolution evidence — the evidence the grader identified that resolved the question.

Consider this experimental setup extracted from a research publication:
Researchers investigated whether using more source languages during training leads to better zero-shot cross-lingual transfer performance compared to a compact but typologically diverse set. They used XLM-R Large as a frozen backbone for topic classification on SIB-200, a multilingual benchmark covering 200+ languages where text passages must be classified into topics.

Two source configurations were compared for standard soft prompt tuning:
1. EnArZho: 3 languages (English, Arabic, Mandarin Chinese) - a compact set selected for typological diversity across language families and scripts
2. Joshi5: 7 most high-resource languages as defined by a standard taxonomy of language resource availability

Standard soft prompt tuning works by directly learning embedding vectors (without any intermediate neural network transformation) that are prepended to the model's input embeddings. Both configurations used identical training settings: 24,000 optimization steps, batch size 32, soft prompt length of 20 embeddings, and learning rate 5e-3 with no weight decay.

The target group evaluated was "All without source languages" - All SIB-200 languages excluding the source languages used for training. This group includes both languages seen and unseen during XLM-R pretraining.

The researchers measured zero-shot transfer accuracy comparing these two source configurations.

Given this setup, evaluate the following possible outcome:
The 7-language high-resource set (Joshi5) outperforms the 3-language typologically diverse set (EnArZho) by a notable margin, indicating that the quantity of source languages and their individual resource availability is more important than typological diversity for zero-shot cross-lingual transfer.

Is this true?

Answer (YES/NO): NO